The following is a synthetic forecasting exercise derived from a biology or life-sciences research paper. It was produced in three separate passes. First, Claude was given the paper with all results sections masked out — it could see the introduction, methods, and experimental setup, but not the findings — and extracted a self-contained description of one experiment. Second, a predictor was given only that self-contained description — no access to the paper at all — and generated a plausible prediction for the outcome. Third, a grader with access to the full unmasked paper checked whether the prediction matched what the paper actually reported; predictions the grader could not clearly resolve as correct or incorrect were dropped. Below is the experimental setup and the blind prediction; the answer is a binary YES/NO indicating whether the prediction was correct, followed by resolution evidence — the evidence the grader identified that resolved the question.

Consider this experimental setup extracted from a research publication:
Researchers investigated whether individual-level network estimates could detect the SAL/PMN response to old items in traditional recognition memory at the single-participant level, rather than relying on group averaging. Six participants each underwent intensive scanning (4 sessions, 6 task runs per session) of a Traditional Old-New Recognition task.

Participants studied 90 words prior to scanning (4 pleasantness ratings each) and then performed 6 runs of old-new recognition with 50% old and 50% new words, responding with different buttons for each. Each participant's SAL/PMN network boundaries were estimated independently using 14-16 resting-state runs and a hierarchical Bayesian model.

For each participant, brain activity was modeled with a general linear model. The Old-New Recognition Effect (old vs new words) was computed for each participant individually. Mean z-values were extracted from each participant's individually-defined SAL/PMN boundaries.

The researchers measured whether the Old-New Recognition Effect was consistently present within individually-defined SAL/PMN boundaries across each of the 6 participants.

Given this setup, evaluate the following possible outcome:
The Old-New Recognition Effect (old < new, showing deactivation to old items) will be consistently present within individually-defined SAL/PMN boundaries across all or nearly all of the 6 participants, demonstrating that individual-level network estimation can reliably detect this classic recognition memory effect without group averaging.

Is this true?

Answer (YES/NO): NO